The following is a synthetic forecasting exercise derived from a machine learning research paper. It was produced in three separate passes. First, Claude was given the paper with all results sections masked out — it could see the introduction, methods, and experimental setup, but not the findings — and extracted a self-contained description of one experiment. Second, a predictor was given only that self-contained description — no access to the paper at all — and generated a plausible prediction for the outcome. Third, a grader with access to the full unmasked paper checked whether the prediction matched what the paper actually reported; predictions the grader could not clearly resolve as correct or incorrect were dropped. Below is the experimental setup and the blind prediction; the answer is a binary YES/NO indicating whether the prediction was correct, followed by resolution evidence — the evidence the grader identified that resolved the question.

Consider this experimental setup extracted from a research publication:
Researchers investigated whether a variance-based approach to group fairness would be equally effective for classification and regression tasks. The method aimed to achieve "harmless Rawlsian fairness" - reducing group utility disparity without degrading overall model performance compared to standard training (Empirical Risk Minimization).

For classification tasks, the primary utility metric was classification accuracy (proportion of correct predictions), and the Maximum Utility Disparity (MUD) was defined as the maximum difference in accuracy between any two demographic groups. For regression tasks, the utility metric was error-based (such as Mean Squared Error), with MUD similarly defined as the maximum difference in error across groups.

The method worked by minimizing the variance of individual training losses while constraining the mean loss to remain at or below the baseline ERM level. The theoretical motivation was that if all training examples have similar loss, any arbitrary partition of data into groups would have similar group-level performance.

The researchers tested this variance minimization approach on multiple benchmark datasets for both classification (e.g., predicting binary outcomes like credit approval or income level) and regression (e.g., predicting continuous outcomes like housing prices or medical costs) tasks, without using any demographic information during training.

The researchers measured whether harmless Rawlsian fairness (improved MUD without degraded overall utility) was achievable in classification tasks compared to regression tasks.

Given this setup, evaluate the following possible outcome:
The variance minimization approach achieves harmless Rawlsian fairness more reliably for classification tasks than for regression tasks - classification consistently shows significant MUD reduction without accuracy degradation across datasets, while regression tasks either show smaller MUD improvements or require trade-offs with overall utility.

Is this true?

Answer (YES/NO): NO